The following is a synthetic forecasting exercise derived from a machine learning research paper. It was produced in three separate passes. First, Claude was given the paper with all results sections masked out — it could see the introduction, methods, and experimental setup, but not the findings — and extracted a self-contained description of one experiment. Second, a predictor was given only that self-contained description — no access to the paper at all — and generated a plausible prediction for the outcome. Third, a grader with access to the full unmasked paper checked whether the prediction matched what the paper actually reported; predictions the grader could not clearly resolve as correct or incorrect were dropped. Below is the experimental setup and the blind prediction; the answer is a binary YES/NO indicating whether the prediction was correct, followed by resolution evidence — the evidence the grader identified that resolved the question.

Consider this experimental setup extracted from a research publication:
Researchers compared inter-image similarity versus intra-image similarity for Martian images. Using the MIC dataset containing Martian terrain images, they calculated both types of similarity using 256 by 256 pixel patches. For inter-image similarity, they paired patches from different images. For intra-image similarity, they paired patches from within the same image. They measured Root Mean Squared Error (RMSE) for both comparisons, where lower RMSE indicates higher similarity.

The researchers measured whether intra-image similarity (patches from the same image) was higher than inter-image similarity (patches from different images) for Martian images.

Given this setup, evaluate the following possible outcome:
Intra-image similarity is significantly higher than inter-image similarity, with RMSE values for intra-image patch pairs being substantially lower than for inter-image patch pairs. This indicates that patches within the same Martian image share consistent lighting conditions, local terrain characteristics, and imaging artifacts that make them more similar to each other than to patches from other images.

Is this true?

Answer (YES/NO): YES